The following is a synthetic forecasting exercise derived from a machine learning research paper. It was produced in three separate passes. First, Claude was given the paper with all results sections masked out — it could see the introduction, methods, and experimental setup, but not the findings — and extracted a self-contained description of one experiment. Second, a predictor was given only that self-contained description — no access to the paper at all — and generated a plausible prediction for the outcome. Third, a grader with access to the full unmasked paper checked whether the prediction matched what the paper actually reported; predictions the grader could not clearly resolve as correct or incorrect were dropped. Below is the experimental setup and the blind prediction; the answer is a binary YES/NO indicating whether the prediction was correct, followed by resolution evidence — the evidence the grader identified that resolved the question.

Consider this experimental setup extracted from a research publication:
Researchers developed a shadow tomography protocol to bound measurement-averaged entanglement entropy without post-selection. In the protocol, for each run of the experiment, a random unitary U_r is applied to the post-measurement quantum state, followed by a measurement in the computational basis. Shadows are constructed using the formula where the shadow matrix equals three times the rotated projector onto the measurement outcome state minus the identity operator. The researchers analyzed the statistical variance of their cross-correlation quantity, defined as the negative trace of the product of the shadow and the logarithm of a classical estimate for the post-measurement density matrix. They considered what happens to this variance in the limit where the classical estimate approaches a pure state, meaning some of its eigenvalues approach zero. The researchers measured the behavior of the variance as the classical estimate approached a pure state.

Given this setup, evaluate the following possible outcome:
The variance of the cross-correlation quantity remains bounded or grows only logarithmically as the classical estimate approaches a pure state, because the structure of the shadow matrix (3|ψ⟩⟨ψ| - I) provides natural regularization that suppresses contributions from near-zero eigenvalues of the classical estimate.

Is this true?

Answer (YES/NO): NO